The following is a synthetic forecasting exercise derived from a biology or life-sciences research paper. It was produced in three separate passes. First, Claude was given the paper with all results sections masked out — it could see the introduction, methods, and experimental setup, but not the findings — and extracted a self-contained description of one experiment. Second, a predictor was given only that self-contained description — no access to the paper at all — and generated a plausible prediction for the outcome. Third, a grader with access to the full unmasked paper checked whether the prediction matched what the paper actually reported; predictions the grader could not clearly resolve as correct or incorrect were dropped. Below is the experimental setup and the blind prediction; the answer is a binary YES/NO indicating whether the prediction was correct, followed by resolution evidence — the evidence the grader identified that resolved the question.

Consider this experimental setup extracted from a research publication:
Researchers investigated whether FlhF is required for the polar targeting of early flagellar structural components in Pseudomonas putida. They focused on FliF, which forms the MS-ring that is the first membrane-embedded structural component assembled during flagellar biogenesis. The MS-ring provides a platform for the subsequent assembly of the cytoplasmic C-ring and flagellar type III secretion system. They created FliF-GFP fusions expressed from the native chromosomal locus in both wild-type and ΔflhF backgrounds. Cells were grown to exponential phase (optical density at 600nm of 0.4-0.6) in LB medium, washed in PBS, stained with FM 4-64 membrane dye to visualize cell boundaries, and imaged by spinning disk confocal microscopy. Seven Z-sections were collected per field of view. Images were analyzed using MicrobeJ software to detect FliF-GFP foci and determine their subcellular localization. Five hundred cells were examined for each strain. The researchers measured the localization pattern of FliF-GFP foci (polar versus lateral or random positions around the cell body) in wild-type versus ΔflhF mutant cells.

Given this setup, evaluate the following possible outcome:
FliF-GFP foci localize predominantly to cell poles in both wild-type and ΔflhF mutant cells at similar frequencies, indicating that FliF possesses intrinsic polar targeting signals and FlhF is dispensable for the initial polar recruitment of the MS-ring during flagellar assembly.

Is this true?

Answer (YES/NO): NO